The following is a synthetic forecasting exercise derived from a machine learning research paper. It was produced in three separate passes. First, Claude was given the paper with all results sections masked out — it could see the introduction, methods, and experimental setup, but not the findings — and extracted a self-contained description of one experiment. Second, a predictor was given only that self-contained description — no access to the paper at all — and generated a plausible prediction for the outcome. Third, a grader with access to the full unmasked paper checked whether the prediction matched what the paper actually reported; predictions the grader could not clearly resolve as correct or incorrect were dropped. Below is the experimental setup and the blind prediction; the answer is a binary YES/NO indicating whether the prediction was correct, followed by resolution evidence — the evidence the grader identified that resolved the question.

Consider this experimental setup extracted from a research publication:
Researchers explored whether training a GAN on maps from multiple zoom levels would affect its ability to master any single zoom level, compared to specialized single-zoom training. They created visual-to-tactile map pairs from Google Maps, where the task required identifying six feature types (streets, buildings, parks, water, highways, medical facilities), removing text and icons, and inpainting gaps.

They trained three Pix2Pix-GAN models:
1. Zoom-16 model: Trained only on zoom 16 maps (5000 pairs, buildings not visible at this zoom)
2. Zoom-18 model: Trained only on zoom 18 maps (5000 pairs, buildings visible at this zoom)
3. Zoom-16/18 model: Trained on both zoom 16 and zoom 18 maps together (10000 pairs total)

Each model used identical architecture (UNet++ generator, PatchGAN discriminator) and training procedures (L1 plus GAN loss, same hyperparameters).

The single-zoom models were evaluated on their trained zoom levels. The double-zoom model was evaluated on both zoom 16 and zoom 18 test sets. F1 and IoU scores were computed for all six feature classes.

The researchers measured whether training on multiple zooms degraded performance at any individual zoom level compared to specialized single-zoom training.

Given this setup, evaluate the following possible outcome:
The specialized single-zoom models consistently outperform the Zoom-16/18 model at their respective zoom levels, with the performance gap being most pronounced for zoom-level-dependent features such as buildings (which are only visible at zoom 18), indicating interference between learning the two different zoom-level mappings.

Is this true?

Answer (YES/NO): NO